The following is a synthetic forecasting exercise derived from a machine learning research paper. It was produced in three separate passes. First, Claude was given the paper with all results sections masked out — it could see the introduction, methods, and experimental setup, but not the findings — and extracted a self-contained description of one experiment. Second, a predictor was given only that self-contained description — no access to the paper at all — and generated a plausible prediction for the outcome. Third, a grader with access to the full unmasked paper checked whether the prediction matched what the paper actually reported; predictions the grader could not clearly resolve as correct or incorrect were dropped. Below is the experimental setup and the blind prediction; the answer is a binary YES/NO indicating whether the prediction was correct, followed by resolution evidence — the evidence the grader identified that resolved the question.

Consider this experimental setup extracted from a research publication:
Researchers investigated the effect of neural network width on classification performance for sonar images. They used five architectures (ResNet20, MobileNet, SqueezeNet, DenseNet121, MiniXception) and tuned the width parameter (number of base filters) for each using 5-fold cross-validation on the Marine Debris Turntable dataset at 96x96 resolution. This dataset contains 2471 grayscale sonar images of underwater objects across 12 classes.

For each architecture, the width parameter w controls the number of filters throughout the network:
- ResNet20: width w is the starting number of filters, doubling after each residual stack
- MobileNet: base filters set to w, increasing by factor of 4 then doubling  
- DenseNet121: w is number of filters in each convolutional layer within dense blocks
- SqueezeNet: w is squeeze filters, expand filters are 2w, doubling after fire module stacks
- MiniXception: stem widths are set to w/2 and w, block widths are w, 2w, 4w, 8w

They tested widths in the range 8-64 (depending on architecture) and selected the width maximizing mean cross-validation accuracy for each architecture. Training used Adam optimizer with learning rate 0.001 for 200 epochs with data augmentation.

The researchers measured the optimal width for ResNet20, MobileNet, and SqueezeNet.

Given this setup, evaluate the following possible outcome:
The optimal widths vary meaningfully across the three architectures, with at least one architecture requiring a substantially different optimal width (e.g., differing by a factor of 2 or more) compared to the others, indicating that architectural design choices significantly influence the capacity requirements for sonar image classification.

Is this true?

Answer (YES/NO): NO